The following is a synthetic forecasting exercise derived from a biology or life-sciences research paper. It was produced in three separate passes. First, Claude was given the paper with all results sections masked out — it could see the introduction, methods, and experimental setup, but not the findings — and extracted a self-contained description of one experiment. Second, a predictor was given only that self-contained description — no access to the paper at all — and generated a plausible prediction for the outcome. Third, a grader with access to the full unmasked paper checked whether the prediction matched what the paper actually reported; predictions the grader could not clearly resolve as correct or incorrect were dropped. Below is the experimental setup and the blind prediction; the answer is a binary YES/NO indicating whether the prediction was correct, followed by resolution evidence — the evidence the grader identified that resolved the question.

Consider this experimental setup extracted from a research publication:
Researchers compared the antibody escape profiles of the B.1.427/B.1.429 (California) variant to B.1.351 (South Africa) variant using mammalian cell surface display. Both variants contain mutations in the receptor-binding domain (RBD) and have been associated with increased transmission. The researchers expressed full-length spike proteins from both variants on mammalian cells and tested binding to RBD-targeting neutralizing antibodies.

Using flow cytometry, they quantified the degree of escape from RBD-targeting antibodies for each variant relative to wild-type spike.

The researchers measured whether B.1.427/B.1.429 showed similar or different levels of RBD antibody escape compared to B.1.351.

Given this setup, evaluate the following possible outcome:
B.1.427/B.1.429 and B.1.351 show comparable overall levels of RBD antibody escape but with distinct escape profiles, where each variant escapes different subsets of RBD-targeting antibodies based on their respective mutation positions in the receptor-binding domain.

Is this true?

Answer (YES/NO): NO